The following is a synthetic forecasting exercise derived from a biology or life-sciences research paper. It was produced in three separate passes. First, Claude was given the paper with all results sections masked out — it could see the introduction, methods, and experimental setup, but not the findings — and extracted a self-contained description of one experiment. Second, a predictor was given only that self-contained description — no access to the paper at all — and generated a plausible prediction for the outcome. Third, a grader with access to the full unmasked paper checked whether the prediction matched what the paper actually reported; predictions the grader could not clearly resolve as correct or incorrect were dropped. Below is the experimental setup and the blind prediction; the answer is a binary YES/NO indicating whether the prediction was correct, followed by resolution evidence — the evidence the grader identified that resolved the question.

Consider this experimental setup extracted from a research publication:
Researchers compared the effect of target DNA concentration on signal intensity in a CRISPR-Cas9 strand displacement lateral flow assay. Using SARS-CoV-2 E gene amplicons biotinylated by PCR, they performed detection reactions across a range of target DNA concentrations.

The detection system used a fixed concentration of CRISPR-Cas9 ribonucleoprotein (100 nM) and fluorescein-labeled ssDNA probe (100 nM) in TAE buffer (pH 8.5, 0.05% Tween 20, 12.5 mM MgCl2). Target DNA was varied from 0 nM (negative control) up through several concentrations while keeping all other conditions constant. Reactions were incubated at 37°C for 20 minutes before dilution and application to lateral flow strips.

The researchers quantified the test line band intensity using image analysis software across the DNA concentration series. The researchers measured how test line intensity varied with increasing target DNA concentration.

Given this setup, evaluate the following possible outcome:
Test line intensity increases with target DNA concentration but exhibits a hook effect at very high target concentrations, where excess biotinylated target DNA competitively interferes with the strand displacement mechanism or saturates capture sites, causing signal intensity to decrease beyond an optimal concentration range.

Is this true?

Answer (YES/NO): NO